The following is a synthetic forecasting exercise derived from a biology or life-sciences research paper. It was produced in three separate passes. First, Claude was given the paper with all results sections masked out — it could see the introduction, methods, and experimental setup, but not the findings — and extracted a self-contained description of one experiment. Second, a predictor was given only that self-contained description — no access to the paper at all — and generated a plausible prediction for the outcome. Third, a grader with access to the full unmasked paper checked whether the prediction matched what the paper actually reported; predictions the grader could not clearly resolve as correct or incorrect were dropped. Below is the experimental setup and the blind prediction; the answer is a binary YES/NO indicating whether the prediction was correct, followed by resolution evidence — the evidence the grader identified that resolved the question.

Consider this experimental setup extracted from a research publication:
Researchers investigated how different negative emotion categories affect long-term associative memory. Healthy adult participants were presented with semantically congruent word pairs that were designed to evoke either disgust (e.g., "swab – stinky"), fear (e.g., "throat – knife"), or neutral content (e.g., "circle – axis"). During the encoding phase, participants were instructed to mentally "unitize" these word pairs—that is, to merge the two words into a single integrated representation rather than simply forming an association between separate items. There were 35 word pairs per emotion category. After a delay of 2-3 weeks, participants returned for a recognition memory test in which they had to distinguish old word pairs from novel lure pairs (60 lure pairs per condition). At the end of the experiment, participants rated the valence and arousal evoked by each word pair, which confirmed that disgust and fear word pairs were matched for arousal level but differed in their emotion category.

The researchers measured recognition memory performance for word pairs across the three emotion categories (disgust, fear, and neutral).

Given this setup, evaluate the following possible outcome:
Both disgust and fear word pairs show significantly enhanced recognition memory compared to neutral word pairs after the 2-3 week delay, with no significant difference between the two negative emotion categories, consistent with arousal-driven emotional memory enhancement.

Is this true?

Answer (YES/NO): NO